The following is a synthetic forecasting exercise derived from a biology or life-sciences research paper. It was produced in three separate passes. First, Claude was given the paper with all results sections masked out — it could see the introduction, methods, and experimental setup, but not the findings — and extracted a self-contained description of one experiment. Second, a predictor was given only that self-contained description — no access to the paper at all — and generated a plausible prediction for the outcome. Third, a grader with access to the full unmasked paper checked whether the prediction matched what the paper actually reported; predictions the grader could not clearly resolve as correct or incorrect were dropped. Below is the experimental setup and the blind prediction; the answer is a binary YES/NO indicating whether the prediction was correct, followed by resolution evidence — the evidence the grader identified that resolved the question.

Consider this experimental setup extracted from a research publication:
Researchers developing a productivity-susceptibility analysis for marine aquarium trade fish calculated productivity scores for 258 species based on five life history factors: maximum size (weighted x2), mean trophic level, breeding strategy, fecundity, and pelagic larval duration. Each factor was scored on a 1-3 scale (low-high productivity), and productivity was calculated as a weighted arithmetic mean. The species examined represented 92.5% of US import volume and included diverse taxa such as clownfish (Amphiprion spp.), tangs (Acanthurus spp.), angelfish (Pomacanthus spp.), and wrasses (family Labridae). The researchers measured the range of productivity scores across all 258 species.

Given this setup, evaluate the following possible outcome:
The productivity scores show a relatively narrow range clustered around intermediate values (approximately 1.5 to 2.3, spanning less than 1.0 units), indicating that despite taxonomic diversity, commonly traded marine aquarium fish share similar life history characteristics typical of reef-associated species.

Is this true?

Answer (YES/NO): NO